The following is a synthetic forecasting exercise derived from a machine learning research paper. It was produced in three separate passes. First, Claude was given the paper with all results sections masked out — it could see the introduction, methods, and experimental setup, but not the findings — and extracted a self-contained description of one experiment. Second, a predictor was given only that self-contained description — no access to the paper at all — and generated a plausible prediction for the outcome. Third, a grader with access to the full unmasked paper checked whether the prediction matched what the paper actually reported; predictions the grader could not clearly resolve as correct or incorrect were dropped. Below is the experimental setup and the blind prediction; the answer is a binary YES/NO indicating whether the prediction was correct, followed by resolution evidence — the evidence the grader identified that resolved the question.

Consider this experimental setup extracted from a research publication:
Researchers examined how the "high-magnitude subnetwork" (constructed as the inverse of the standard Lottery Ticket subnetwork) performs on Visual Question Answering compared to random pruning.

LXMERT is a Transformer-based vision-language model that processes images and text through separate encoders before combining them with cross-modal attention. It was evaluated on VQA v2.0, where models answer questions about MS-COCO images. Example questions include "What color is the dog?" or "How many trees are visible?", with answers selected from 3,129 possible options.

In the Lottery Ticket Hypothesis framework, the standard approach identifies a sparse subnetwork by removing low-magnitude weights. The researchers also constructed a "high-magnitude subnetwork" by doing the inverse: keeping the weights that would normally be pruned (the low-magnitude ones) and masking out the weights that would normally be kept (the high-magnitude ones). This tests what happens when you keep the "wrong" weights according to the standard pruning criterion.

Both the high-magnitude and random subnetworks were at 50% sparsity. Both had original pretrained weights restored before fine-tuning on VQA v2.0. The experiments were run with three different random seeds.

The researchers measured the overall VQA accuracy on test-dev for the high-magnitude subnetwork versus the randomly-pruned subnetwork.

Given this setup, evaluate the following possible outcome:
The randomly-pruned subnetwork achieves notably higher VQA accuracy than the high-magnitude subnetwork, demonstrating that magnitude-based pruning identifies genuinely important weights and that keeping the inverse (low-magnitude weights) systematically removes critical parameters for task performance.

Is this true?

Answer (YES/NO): NO